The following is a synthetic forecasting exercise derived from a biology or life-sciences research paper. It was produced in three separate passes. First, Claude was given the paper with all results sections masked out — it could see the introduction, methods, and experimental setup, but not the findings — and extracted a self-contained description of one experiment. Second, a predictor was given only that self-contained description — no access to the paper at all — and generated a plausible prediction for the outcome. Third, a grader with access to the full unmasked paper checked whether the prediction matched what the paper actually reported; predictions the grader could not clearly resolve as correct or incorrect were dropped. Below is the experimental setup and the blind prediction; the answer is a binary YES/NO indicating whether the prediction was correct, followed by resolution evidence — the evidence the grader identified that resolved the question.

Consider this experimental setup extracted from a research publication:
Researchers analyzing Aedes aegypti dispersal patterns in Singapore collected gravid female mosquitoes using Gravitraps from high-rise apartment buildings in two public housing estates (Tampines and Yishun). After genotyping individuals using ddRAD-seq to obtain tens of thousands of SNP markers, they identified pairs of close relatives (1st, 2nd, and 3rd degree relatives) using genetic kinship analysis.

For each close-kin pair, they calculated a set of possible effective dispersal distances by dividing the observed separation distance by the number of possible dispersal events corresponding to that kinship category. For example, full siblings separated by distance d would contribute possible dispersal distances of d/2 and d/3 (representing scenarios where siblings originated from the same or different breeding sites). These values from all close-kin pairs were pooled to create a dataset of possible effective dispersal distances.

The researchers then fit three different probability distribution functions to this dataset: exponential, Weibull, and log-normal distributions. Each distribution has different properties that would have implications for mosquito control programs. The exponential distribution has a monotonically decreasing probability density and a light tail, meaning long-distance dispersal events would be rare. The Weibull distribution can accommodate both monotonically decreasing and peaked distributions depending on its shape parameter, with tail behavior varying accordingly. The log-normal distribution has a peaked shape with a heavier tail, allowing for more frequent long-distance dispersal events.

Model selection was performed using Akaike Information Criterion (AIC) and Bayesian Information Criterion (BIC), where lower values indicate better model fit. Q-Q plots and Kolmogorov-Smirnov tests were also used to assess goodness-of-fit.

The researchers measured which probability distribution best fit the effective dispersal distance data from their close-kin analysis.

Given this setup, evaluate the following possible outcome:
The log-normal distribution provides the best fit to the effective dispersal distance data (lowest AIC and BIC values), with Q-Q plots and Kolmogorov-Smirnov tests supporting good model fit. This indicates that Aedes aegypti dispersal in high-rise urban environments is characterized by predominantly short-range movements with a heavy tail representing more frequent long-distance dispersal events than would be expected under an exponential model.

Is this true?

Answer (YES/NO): NO